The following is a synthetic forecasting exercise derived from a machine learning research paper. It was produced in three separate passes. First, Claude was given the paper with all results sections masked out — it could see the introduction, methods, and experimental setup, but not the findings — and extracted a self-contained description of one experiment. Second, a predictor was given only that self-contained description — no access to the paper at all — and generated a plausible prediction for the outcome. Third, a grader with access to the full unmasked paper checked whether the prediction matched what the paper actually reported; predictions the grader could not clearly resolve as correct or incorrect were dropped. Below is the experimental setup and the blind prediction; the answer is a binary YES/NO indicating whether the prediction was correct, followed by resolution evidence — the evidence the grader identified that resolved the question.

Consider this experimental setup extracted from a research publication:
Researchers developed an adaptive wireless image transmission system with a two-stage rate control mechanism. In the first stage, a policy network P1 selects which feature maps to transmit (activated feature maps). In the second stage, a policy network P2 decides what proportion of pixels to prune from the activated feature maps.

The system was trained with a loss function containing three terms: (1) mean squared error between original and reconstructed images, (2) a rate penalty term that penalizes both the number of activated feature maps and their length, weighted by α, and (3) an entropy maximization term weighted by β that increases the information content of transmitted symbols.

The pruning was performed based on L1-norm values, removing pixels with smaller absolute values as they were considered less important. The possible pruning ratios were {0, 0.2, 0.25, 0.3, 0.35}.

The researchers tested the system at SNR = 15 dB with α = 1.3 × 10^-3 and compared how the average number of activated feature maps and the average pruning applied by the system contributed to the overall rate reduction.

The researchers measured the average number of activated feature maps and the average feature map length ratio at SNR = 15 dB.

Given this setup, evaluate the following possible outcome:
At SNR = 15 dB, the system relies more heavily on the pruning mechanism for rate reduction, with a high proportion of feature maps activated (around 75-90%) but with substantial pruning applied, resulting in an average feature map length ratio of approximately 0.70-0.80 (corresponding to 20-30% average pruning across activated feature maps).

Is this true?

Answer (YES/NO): NO